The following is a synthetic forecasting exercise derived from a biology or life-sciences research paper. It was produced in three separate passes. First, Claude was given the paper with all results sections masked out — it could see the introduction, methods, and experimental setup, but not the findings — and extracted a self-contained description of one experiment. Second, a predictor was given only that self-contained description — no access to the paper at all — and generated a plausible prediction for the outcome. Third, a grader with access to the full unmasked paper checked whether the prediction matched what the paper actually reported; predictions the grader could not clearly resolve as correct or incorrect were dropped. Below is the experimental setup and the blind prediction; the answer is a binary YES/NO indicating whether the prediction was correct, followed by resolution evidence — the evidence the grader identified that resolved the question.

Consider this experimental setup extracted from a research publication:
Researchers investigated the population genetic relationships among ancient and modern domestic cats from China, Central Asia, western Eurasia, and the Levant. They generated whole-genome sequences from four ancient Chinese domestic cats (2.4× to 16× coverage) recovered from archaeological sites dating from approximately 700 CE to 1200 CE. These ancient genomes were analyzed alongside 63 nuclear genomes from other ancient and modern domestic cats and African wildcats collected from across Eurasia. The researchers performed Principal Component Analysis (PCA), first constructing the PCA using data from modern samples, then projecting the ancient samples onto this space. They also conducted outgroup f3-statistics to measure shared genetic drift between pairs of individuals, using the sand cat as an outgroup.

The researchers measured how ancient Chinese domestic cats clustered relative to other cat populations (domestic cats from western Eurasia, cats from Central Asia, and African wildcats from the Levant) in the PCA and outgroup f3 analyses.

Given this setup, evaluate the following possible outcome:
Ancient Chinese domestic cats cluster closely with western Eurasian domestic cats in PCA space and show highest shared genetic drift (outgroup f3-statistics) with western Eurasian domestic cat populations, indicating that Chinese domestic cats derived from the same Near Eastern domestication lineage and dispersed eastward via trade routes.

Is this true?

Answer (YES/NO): NO